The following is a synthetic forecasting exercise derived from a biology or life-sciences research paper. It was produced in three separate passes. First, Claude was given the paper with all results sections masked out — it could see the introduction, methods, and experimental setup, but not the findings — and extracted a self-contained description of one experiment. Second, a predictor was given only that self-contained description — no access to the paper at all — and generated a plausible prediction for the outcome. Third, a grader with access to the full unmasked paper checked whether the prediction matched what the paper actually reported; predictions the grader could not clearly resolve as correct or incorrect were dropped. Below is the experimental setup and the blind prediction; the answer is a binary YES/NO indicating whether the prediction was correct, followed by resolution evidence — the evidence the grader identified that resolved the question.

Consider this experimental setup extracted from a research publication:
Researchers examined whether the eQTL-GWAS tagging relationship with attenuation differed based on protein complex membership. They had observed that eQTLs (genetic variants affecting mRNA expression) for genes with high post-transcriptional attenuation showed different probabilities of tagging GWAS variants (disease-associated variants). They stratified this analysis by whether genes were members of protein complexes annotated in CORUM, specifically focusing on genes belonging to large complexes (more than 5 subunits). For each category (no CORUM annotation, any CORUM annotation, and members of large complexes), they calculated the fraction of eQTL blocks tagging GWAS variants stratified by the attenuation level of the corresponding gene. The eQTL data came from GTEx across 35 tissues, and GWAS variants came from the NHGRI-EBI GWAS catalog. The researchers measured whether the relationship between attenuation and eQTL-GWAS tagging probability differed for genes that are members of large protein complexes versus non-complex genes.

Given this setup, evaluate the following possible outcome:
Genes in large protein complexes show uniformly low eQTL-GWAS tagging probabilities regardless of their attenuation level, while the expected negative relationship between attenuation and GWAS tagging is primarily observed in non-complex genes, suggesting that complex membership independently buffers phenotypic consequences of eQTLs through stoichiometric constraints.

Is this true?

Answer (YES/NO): NO